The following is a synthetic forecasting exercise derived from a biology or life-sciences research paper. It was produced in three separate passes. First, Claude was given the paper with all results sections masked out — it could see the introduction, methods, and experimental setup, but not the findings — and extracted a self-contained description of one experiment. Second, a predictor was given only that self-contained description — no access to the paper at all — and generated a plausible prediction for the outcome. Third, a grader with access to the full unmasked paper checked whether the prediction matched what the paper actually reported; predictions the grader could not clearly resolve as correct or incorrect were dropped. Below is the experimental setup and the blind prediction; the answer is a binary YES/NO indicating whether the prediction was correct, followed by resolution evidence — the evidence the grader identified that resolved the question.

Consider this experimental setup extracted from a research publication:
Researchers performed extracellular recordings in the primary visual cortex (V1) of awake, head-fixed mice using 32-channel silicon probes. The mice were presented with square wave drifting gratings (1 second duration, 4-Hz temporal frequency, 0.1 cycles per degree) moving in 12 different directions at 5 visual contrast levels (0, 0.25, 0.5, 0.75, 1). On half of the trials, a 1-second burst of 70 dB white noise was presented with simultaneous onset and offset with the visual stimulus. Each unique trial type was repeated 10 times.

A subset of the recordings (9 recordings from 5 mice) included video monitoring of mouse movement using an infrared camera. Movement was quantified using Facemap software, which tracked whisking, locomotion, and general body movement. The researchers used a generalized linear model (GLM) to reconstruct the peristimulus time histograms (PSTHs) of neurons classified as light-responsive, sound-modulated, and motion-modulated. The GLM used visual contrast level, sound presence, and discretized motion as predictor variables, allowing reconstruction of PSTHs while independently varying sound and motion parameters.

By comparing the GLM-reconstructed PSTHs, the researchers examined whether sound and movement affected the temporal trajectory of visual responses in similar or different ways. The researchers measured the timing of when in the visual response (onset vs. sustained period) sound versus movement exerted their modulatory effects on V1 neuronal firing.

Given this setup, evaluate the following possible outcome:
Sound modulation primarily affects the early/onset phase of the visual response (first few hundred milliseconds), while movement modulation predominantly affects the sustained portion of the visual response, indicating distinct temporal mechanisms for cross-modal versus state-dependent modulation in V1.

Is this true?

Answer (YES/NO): YES